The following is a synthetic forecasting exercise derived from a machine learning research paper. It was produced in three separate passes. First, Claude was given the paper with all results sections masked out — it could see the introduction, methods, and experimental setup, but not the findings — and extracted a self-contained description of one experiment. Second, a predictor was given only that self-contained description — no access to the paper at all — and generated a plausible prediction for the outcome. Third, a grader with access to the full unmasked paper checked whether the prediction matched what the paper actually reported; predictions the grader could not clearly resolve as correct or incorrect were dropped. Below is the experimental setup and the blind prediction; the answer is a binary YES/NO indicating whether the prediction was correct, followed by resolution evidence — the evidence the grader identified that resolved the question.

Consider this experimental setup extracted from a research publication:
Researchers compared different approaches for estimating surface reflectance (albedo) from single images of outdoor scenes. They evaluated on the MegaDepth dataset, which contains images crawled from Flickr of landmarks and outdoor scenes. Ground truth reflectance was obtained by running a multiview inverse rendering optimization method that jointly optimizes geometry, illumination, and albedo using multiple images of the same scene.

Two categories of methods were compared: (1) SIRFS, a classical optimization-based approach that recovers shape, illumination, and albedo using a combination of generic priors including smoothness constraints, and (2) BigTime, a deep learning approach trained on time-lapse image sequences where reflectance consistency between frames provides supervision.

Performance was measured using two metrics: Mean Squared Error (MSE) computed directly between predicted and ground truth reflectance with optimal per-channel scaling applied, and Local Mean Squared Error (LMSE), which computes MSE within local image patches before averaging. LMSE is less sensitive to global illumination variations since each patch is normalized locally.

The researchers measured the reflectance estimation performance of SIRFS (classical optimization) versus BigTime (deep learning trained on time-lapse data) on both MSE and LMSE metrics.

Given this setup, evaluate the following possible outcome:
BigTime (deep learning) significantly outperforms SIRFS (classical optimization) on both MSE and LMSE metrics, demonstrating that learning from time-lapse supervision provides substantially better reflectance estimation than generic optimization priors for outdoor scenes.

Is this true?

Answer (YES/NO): NO